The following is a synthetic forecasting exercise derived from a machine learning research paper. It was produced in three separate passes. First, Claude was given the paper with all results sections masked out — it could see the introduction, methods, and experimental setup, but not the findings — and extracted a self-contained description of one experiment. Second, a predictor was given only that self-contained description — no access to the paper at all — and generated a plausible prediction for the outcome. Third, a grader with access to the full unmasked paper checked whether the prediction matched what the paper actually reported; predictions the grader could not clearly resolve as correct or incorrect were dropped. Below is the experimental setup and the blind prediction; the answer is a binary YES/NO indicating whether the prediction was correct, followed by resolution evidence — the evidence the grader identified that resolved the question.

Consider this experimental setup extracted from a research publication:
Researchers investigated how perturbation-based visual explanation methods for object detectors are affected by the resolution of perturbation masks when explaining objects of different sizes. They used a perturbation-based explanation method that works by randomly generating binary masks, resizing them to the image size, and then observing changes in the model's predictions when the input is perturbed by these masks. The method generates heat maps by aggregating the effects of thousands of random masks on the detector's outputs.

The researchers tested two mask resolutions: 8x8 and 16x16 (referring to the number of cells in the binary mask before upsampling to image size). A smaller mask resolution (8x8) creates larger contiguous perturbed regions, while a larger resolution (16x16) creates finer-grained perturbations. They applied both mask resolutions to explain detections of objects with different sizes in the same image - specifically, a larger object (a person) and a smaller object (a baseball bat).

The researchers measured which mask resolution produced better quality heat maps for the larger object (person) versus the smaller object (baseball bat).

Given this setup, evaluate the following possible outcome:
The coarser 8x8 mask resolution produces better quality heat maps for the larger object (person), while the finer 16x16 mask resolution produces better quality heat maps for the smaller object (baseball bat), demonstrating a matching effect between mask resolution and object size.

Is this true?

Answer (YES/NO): YES